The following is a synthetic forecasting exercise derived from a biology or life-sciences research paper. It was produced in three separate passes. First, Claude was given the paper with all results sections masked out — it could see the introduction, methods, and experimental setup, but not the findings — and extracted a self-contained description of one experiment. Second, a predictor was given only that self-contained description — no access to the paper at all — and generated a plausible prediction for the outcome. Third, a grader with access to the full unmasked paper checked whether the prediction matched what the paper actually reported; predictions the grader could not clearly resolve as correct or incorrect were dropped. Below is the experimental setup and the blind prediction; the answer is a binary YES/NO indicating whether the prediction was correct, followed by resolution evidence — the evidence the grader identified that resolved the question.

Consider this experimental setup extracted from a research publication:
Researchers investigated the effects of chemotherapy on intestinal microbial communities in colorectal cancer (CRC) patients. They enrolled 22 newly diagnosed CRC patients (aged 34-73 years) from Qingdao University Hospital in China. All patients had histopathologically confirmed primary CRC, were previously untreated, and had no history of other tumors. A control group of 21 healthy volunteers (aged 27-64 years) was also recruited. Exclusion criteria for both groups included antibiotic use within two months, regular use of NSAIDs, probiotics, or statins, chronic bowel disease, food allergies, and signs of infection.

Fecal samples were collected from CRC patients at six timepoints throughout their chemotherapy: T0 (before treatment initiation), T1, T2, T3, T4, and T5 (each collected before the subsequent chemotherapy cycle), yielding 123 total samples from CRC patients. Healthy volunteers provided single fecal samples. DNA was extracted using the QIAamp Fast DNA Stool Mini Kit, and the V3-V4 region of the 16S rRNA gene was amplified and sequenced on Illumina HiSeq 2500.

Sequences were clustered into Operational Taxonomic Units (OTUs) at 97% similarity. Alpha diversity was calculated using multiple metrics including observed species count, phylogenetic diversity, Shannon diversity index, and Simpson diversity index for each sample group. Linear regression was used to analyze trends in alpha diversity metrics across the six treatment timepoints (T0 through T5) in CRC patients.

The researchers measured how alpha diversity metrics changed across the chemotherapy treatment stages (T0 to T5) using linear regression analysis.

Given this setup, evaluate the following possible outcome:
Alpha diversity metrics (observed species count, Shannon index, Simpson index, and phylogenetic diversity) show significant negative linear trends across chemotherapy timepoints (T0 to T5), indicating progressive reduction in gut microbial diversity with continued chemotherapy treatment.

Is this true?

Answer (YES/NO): NO